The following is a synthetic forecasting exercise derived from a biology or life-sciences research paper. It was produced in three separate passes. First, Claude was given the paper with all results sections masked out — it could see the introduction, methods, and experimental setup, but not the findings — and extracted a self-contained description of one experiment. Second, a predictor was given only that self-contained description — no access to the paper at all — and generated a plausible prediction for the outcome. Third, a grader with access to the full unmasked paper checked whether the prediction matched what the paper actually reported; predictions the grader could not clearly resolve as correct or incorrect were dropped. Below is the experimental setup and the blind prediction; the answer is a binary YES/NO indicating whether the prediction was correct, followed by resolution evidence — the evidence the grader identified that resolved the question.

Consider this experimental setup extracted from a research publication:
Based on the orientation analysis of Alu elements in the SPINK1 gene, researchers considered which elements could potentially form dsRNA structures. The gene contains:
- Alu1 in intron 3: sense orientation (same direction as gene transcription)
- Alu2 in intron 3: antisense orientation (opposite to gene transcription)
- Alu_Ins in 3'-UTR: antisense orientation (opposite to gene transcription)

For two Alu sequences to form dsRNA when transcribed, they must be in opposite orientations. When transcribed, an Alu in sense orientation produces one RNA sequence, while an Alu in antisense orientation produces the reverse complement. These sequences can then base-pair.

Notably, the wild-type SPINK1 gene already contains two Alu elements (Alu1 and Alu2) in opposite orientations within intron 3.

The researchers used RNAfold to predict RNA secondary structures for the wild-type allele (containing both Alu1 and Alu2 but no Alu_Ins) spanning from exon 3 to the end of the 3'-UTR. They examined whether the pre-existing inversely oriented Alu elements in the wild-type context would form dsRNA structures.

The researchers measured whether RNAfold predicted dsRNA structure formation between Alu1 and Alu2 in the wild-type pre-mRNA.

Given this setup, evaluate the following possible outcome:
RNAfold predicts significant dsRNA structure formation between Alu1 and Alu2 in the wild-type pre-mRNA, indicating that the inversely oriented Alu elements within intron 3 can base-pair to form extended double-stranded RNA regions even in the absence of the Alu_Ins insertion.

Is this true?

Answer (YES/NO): NO